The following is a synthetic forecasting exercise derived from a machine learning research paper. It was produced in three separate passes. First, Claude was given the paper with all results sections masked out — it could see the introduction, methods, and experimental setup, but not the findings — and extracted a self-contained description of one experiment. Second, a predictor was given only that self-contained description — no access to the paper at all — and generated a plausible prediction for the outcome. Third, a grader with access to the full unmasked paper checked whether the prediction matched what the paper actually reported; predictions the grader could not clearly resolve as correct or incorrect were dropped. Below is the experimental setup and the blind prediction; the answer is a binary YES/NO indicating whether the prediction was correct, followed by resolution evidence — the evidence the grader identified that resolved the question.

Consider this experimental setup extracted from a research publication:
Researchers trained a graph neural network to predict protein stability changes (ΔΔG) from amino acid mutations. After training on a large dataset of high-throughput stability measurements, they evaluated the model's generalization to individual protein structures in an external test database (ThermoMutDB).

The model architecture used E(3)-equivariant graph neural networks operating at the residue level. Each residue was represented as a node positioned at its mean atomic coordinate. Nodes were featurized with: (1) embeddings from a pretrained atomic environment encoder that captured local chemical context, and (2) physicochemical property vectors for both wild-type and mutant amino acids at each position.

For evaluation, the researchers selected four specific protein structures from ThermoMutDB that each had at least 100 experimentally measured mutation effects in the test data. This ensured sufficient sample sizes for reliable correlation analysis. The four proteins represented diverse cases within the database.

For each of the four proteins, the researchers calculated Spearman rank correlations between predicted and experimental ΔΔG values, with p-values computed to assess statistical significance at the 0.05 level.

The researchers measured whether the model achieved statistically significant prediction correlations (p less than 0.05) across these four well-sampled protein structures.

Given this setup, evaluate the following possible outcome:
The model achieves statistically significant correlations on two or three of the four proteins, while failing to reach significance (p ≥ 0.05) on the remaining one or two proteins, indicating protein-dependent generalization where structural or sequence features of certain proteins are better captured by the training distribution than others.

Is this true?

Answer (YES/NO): NO